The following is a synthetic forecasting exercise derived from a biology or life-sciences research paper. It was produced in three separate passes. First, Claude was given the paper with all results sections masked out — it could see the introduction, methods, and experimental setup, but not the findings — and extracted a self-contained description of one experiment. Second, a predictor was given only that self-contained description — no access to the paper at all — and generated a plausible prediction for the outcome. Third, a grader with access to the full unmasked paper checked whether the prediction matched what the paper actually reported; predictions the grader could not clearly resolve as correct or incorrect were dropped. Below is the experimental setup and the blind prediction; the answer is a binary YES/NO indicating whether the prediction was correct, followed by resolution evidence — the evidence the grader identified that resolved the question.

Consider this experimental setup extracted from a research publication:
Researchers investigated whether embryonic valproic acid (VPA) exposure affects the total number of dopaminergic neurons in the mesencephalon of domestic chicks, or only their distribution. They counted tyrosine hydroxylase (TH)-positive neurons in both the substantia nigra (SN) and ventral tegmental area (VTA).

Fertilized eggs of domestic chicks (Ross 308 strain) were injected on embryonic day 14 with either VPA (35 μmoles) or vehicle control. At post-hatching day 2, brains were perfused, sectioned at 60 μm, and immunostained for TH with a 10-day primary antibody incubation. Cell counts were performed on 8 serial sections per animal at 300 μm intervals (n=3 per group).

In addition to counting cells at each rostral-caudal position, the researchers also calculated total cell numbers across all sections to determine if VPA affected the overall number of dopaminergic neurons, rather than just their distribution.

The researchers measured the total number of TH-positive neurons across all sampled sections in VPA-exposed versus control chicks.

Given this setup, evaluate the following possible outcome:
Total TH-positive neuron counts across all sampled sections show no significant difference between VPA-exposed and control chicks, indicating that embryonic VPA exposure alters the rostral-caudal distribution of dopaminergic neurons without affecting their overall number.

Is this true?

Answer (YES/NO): YES